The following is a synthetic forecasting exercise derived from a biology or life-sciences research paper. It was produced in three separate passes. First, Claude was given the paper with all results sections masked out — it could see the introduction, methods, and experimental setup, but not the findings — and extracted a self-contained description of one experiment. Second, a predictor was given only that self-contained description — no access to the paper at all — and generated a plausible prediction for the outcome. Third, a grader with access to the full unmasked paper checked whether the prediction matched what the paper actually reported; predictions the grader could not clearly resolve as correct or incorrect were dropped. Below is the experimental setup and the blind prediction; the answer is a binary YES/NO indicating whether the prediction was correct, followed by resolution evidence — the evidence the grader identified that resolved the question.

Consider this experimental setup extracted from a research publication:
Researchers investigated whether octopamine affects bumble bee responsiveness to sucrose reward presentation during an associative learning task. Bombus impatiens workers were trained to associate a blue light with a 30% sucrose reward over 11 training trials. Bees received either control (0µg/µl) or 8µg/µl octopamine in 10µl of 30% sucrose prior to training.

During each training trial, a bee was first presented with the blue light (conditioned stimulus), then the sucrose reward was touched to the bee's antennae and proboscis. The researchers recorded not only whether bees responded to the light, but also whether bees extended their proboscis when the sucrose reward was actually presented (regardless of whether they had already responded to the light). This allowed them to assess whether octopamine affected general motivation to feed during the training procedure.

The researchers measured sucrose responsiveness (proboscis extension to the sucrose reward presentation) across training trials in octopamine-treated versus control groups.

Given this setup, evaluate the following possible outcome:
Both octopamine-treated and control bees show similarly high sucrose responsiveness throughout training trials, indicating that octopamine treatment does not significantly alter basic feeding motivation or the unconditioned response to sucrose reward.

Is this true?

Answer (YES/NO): NO